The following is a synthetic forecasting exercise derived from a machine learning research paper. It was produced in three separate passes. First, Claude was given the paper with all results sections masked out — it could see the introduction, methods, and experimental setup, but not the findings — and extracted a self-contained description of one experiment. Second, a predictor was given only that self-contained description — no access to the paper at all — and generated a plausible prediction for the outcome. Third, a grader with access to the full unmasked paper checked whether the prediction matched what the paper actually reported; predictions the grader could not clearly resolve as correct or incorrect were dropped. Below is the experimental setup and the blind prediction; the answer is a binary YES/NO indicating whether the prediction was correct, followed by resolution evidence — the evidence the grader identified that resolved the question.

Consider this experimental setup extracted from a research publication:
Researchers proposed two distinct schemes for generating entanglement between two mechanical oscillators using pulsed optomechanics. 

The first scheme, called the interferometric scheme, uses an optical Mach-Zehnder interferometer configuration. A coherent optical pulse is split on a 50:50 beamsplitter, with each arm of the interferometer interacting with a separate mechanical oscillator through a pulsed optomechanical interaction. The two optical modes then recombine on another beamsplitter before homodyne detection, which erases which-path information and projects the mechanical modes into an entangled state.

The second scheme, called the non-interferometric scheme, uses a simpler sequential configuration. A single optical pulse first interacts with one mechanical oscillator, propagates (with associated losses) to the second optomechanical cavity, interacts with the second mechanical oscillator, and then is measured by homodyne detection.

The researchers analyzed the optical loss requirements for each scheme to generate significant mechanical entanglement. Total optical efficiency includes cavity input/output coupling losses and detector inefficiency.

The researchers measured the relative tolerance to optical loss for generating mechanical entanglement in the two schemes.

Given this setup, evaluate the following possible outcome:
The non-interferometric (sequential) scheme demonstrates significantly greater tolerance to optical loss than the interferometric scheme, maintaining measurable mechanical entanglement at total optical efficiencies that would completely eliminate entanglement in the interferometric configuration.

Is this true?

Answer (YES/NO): YES